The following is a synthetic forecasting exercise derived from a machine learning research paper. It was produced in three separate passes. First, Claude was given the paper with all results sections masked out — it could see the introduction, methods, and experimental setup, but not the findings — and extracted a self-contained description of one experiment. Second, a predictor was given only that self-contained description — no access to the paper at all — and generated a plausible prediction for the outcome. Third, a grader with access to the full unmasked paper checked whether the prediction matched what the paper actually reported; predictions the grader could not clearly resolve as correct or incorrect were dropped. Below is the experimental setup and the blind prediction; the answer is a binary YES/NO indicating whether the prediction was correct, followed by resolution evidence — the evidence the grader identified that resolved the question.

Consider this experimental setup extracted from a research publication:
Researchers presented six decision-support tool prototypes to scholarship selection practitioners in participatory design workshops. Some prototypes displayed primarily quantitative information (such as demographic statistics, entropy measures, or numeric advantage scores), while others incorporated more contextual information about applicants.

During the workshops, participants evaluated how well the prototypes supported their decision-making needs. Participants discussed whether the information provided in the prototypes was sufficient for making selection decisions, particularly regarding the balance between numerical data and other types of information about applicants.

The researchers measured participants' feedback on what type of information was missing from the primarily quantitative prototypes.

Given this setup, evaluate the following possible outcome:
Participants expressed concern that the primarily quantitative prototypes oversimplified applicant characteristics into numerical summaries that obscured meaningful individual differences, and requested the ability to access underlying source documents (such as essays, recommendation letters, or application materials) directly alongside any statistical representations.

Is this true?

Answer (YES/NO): NO